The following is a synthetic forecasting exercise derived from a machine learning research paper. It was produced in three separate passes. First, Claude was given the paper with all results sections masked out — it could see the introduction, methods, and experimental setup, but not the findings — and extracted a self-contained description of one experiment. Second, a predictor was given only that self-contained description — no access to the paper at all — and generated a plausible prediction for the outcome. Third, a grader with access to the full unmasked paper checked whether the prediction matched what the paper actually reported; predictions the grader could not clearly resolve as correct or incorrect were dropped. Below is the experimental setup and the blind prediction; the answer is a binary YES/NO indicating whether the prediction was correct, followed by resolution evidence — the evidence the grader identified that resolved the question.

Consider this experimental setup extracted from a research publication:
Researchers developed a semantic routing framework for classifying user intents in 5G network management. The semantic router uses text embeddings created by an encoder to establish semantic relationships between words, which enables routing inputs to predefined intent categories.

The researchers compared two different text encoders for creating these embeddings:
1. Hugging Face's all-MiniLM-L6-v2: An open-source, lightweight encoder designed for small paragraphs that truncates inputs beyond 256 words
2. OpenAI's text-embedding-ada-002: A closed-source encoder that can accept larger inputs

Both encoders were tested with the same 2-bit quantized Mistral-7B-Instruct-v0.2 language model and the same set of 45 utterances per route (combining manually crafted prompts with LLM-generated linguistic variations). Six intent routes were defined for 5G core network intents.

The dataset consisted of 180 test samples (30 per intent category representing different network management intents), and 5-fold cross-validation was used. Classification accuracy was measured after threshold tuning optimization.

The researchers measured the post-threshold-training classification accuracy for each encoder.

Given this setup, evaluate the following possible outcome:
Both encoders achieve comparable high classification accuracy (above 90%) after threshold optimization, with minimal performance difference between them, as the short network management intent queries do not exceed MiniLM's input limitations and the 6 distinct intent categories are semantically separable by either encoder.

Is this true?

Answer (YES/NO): NO